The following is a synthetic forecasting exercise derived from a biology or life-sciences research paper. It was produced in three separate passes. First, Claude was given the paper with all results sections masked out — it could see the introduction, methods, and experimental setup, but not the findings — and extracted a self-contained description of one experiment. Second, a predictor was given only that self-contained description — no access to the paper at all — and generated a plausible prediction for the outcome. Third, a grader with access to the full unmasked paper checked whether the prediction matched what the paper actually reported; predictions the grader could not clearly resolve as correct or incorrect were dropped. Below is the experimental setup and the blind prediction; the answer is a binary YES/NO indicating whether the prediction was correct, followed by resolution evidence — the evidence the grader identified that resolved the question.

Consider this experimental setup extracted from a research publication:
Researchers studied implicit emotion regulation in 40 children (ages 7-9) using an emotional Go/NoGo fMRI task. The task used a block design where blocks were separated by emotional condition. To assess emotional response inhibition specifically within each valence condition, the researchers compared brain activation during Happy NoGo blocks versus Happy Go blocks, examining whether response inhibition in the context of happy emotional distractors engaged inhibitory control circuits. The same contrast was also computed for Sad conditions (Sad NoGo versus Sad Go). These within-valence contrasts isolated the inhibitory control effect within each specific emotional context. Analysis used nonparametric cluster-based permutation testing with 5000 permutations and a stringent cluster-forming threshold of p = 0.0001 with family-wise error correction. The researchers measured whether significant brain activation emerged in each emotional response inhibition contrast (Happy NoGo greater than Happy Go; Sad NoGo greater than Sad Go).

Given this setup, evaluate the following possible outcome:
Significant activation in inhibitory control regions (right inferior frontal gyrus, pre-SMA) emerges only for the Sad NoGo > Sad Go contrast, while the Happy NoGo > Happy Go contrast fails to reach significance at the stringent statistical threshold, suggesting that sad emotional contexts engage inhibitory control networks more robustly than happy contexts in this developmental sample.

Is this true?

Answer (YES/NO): NO